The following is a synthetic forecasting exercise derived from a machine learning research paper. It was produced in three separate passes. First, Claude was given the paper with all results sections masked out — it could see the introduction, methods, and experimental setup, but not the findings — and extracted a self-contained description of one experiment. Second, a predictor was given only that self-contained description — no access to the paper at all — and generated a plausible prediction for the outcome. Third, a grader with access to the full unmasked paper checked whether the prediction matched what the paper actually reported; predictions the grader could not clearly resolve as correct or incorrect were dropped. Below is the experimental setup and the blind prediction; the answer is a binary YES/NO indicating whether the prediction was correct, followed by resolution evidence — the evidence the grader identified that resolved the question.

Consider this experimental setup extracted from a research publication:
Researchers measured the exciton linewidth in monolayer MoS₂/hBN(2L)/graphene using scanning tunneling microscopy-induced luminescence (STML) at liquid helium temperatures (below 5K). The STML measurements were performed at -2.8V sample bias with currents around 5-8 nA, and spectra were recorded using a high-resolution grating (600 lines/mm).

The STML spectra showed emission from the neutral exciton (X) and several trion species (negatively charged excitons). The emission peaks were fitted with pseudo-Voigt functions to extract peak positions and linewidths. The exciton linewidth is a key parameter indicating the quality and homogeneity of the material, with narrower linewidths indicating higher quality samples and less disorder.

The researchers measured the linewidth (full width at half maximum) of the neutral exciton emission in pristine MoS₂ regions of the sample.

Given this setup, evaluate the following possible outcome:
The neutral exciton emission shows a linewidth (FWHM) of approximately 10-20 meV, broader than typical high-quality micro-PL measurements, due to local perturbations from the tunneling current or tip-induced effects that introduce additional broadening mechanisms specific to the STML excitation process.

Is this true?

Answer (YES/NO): NO